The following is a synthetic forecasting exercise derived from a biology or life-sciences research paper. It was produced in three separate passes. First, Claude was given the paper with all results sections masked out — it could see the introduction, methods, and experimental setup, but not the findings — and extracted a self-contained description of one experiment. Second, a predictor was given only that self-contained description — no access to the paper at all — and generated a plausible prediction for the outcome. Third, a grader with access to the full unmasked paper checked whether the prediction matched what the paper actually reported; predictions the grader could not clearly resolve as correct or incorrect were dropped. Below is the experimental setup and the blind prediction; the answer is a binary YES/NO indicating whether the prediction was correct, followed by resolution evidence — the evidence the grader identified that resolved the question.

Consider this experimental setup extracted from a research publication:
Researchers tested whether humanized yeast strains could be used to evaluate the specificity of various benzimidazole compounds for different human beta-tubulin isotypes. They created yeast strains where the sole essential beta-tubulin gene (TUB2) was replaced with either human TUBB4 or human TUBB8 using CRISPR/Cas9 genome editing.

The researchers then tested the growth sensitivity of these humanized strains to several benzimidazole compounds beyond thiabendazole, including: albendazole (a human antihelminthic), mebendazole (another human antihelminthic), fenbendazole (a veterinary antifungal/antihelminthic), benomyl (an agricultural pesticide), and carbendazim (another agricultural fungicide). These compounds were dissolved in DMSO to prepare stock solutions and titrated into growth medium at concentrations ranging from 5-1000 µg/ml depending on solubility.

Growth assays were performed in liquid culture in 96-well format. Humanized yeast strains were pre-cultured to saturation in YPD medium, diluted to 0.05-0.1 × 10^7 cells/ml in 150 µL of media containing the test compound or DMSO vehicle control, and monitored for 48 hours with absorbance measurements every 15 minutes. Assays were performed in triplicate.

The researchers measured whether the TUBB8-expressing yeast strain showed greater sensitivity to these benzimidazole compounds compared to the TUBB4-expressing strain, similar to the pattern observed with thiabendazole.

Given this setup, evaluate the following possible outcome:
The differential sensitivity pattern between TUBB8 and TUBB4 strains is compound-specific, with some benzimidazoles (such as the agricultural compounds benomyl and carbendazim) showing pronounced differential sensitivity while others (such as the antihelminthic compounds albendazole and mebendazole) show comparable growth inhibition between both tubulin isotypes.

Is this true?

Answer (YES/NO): NO